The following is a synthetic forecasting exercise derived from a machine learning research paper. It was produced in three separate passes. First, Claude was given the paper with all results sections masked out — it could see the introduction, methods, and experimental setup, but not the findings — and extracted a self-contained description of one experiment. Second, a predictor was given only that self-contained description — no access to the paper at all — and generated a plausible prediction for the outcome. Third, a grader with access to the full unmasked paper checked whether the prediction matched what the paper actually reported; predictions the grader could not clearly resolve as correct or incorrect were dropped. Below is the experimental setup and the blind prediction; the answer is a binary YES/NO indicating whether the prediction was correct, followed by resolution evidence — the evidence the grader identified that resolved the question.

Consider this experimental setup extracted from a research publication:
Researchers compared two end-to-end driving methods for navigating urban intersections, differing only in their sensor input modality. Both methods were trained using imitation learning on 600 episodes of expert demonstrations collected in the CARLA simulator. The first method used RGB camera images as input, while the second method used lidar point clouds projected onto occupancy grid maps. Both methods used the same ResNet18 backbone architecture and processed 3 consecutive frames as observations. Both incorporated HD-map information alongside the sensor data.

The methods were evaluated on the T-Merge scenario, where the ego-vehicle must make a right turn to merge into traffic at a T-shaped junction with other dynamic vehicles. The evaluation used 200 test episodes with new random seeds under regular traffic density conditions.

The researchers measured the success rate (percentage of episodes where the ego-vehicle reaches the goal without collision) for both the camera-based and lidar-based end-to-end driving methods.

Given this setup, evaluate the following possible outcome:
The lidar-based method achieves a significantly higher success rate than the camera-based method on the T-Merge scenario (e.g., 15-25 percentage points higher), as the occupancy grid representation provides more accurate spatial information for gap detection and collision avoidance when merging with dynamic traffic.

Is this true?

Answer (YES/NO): YES